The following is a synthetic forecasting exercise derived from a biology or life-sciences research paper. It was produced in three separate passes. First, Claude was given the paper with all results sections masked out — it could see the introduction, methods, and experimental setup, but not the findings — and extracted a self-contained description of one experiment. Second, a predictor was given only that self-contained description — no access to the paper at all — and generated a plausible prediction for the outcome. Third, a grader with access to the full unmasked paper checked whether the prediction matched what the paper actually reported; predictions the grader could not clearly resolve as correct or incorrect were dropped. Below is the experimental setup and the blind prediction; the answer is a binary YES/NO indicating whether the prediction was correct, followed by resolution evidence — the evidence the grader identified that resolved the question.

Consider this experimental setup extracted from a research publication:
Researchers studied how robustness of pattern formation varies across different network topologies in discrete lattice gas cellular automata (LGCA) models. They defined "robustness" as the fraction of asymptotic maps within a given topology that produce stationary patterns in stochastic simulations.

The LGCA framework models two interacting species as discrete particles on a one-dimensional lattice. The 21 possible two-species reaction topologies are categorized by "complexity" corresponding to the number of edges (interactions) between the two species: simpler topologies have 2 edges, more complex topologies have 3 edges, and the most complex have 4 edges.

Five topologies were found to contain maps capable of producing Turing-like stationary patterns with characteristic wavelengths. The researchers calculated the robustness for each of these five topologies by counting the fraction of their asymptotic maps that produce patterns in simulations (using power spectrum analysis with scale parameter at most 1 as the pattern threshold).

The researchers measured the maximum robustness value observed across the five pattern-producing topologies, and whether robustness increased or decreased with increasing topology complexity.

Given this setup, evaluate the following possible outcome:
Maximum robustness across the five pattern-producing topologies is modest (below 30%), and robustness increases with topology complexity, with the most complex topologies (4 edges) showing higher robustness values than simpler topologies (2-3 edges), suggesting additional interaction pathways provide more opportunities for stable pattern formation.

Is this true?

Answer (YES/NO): NO